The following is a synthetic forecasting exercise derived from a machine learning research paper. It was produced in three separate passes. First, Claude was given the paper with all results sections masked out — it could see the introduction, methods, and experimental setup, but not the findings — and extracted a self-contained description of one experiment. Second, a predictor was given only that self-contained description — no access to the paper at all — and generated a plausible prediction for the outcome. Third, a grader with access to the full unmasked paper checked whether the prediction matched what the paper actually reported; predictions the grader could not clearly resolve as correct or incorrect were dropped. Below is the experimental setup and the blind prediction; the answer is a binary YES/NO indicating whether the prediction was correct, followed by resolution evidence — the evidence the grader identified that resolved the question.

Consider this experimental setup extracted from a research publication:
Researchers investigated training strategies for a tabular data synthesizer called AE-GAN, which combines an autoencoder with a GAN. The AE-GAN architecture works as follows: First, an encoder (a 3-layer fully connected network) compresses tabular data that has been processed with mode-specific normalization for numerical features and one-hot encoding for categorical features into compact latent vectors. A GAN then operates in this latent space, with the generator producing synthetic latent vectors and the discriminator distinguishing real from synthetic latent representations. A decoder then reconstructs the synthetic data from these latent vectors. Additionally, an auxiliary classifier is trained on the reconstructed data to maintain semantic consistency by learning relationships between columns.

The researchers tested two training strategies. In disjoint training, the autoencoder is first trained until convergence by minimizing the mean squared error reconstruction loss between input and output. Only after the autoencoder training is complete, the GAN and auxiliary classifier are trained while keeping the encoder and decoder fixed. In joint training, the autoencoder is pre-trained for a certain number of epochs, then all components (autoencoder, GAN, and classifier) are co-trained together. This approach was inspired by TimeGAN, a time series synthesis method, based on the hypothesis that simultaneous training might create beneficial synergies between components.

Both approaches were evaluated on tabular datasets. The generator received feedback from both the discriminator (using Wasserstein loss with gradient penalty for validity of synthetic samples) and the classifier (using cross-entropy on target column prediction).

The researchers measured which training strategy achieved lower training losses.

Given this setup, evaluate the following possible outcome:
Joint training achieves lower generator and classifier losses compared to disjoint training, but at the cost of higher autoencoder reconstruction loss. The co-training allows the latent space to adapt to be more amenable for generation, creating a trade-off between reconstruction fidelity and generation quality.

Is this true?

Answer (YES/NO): NO